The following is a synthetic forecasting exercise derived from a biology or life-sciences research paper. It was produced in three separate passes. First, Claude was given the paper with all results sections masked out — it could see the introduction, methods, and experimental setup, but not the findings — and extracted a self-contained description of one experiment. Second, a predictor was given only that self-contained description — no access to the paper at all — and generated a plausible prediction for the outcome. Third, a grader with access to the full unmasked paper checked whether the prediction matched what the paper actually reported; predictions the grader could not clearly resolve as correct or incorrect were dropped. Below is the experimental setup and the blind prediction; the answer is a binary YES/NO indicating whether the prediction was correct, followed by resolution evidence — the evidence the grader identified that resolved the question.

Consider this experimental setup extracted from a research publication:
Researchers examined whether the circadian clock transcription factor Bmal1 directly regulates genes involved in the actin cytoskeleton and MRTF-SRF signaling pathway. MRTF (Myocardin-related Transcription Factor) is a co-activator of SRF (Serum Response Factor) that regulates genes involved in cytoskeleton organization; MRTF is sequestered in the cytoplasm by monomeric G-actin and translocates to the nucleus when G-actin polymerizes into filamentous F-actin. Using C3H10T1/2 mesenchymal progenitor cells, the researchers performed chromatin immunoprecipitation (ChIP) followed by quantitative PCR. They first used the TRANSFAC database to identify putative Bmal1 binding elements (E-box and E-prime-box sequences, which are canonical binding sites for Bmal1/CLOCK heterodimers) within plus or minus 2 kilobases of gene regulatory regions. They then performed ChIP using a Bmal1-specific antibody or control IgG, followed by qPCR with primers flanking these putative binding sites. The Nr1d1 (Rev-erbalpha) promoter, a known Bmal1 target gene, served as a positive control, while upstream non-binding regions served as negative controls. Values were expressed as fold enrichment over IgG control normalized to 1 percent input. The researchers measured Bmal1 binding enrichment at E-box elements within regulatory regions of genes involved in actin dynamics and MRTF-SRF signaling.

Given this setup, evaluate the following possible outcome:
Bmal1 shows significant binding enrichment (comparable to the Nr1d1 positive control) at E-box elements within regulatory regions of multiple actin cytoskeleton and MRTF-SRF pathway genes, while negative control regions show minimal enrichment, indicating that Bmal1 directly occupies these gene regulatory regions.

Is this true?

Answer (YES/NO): NO